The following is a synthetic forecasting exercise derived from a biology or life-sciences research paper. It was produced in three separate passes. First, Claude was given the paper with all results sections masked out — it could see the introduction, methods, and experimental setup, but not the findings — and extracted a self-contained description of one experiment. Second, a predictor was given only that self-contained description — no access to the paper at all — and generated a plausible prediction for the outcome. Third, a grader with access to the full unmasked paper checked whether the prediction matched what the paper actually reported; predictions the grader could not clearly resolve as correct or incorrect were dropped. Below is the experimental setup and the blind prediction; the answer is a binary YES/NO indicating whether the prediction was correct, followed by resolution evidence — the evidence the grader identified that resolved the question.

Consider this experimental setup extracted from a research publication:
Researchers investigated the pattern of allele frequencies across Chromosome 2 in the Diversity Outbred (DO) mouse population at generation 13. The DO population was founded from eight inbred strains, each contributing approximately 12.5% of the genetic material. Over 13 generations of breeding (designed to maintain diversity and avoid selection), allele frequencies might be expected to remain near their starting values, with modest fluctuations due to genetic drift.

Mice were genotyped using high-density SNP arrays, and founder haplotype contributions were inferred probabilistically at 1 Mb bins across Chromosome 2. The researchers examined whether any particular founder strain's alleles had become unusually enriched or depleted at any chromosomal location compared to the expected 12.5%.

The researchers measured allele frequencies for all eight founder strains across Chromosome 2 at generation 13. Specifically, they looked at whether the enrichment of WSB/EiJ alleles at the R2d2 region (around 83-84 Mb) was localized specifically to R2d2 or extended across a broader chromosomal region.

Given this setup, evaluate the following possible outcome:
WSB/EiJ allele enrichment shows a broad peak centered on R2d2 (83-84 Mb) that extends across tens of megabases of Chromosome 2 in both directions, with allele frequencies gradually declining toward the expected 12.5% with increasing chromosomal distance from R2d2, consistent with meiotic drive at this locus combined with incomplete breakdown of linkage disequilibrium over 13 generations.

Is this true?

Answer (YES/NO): YES